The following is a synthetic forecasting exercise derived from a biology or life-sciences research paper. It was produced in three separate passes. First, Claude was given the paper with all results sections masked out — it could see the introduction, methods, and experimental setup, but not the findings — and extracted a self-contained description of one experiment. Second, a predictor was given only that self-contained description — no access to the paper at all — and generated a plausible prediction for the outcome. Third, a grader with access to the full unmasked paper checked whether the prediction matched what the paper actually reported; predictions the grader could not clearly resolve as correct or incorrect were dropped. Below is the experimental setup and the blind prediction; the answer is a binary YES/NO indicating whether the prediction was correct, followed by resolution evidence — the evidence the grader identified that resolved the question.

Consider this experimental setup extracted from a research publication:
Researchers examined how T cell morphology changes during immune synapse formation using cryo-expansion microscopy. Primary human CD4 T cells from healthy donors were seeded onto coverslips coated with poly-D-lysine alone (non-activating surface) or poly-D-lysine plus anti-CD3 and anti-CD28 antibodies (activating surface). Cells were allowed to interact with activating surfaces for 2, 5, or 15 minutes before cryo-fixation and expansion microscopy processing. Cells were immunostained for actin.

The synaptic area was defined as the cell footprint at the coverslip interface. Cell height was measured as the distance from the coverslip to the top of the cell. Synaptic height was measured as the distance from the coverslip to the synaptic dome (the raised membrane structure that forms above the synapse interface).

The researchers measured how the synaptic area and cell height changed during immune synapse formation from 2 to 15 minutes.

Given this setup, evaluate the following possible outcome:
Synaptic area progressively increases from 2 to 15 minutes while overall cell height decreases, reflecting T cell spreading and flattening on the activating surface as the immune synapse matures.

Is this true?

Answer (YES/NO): YES